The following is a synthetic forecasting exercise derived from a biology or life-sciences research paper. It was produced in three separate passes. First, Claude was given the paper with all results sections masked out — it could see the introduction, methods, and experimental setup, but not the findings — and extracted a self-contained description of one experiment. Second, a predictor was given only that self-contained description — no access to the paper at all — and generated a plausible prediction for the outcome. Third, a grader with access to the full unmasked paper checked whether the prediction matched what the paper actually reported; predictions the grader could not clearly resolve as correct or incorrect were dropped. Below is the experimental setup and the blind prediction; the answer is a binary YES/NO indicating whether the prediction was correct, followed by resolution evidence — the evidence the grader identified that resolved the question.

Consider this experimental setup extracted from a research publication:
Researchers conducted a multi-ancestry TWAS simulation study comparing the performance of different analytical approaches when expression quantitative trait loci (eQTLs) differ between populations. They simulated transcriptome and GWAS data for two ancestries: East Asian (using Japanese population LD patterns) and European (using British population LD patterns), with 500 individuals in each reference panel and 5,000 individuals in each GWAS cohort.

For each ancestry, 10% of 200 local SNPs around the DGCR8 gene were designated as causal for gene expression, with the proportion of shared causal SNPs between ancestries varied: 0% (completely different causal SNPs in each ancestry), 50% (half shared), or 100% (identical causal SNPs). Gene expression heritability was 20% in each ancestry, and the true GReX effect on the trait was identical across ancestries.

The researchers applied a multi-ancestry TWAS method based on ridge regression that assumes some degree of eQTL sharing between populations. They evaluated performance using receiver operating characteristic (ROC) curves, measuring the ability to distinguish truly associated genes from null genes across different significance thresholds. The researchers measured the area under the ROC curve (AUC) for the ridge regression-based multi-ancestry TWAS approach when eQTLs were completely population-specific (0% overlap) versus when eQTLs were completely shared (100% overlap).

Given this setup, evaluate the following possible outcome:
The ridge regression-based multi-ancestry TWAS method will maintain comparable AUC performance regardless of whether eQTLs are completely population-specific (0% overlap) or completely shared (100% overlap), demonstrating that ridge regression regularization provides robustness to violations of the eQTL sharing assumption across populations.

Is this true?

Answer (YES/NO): NO